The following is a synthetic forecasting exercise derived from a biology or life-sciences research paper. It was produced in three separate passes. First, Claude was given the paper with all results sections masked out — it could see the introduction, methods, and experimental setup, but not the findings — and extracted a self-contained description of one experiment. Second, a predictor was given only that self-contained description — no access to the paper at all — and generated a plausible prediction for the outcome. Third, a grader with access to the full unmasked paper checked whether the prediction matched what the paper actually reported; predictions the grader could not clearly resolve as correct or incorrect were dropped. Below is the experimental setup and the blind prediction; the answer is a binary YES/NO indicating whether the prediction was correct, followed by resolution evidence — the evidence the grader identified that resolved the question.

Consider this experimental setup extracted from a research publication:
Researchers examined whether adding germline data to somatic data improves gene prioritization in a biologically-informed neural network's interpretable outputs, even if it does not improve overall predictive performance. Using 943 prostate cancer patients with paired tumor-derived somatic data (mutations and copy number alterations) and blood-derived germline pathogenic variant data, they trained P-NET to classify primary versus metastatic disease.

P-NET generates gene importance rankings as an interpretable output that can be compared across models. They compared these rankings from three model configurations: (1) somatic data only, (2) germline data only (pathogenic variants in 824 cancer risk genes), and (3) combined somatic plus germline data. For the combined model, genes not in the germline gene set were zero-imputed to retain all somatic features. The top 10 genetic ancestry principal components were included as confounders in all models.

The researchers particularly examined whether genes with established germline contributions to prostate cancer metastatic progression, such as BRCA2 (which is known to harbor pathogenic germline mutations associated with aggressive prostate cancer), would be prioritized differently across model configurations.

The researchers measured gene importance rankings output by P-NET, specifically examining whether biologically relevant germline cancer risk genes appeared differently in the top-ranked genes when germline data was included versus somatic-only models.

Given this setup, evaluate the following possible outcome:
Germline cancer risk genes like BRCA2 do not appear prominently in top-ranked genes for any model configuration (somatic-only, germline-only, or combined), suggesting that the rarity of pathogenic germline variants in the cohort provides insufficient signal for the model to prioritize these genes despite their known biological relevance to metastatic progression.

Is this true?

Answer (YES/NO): NO